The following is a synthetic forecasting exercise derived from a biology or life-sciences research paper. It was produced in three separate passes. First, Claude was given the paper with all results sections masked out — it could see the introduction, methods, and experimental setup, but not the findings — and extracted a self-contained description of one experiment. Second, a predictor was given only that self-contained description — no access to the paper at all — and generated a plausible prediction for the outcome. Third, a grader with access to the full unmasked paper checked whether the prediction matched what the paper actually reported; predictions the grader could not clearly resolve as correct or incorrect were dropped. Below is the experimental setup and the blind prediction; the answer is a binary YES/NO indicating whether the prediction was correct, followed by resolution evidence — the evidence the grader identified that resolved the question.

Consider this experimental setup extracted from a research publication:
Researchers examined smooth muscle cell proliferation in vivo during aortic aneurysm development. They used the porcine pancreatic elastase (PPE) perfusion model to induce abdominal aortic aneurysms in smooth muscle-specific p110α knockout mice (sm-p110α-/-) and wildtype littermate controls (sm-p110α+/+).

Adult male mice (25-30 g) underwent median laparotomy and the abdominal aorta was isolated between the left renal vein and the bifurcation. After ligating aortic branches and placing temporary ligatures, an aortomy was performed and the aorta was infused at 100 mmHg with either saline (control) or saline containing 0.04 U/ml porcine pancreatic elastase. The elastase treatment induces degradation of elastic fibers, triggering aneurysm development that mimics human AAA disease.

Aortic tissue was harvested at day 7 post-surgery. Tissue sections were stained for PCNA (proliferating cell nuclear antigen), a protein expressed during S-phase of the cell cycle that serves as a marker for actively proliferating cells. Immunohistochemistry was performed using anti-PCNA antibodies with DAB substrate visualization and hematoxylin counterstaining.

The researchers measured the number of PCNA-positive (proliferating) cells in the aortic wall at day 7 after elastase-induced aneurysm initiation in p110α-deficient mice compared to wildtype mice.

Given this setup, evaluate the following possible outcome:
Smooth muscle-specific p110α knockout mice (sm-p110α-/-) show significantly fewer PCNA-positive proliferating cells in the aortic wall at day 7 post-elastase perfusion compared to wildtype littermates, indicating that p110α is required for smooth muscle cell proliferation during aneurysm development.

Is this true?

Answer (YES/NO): YES